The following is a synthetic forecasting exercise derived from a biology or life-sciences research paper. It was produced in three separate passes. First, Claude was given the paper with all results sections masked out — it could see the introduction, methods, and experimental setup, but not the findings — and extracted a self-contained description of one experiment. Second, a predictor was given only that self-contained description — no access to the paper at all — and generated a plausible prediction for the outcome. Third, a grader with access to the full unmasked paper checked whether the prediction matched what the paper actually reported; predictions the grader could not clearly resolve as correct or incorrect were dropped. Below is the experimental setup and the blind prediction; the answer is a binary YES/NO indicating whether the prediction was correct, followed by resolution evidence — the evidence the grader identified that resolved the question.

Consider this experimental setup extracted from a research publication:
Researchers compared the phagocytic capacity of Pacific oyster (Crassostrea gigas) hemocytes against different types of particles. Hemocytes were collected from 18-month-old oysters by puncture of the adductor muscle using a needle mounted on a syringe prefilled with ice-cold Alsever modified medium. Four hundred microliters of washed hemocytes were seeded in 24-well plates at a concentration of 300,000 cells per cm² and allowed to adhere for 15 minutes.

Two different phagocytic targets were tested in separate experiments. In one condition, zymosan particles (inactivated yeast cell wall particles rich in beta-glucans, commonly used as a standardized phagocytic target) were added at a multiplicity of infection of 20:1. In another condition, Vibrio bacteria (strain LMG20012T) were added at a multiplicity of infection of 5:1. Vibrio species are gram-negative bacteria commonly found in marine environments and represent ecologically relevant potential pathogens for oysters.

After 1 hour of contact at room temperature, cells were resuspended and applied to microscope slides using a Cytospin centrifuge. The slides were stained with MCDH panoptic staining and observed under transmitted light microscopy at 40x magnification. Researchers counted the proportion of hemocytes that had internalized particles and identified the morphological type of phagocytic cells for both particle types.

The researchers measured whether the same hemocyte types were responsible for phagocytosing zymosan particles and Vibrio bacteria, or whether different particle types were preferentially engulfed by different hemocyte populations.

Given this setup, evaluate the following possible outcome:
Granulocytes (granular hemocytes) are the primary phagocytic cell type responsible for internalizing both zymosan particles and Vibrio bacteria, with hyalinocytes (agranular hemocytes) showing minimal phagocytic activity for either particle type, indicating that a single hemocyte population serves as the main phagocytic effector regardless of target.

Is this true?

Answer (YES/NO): NO